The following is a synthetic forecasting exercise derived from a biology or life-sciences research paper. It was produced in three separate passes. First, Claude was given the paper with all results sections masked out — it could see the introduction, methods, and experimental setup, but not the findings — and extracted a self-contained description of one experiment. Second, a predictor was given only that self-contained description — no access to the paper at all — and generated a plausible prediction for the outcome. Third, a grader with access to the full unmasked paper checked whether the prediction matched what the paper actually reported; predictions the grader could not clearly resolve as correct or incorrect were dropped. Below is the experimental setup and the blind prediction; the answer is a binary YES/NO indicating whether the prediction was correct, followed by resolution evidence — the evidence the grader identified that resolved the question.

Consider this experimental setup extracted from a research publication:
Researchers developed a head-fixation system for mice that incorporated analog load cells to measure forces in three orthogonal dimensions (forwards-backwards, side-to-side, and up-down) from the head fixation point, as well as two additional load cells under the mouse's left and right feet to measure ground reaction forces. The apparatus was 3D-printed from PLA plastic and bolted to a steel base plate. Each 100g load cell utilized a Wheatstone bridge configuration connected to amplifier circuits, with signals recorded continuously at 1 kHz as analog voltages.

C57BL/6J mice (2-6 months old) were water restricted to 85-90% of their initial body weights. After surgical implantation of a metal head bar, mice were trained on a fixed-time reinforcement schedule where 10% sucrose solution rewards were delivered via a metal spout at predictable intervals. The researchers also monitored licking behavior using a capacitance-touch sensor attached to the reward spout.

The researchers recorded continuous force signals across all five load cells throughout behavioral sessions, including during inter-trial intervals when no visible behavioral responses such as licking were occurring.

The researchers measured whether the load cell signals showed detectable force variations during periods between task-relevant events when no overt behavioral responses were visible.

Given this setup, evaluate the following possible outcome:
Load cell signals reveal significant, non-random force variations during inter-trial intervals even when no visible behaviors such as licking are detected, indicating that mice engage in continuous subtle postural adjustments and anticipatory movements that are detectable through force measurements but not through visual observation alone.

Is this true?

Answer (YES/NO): YES